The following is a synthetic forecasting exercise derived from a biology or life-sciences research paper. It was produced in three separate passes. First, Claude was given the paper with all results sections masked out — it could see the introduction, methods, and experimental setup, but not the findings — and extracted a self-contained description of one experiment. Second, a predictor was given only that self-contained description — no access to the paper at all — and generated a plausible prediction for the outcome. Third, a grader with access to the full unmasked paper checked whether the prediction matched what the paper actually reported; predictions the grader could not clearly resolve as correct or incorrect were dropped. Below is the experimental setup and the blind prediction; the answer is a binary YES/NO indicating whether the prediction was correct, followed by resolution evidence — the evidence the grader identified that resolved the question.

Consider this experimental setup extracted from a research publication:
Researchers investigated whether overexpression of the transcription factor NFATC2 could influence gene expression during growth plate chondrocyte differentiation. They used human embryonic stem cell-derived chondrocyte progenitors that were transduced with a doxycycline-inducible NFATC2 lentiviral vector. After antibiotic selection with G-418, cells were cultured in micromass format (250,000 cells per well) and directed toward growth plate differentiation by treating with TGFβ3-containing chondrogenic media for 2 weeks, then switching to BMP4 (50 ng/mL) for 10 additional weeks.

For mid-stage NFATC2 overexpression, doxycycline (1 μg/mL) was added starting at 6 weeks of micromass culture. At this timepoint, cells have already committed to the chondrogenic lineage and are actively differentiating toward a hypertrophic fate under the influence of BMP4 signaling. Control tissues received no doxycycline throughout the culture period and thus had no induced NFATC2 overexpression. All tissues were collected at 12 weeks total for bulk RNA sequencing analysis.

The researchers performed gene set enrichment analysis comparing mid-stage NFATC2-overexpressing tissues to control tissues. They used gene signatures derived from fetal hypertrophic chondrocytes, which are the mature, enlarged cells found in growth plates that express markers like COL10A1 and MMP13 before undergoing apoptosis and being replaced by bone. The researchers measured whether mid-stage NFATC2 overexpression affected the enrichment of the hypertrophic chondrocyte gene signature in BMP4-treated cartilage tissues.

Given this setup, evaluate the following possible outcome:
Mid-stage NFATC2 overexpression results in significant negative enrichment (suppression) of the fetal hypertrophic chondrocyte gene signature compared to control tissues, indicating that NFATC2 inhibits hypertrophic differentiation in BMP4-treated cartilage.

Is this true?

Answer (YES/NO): YES